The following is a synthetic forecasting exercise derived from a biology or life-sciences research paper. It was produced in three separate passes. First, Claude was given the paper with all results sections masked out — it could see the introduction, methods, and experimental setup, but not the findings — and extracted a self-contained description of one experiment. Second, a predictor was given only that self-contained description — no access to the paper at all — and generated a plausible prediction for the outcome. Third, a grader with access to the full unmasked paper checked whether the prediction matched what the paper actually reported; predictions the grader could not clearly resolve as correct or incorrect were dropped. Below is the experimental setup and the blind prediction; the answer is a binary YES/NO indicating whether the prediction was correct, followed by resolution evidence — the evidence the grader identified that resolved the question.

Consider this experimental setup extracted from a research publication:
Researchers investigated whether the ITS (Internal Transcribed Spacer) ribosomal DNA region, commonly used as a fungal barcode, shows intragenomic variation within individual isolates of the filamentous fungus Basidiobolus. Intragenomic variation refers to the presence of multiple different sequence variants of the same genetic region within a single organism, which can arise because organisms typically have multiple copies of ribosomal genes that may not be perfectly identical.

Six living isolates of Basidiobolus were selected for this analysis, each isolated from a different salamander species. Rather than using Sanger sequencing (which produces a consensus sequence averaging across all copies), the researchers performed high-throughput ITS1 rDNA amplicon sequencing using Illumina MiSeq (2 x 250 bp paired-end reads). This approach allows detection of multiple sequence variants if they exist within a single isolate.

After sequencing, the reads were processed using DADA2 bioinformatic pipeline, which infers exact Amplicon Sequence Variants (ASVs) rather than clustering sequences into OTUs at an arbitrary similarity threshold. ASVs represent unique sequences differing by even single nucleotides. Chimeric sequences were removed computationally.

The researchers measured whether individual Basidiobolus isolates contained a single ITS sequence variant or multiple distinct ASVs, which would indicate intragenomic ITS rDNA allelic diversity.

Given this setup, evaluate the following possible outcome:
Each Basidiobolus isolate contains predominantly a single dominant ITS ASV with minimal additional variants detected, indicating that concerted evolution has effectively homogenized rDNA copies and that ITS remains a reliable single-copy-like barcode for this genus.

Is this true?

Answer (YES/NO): NO